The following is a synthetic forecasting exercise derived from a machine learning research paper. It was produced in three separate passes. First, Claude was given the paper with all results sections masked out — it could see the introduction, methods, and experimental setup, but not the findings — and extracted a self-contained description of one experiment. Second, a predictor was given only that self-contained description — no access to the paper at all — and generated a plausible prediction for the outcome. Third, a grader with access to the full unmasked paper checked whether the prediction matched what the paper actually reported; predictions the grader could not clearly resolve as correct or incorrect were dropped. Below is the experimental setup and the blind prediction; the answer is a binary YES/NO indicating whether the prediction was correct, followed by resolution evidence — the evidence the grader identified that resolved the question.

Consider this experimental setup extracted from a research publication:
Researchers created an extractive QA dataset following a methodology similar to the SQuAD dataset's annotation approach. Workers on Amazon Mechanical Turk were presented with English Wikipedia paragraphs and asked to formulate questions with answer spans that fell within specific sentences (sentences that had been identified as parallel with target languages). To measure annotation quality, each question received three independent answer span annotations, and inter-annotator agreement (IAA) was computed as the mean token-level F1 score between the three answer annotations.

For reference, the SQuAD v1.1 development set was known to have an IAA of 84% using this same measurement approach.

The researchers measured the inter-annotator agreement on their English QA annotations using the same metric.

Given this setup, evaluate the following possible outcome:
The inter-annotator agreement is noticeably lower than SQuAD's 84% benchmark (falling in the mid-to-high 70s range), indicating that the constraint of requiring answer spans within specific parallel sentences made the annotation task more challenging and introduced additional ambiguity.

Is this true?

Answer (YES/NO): NO